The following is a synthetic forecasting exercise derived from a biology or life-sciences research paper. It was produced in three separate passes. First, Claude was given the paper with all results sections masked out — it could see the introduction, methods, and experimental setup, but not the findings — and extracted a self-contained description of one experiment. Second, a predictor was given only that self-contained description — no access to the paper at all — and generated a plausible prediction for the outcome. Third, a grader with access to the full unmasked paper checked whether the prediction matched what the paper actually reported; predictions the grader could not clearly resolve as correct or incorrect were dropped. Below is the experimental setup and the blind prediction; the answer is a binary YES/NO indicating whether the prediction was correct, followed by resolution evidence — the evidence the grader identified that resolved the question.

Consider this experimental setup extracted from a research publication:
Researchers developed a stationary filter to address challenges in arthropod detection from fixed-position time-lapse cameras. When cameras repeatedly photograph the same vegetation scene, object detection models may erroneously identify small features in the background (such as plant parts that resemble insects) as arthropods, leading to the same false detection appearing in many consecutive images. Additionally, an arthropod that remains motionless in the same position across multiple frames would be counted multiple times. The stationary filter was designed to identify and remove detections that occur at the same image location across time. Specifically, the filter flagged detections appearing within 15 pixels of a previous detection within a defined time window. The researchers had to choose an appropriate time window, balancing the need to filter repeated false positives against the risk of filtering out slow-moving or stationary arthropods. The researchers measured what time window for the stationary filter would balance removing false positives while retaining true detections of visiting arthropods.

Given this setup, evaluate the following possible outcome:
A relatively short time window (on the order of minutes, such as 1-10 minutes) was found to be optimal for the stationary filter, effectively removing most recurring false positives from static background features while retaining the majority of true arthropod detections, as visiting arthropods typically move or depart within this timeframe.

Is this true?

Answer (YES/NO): NO